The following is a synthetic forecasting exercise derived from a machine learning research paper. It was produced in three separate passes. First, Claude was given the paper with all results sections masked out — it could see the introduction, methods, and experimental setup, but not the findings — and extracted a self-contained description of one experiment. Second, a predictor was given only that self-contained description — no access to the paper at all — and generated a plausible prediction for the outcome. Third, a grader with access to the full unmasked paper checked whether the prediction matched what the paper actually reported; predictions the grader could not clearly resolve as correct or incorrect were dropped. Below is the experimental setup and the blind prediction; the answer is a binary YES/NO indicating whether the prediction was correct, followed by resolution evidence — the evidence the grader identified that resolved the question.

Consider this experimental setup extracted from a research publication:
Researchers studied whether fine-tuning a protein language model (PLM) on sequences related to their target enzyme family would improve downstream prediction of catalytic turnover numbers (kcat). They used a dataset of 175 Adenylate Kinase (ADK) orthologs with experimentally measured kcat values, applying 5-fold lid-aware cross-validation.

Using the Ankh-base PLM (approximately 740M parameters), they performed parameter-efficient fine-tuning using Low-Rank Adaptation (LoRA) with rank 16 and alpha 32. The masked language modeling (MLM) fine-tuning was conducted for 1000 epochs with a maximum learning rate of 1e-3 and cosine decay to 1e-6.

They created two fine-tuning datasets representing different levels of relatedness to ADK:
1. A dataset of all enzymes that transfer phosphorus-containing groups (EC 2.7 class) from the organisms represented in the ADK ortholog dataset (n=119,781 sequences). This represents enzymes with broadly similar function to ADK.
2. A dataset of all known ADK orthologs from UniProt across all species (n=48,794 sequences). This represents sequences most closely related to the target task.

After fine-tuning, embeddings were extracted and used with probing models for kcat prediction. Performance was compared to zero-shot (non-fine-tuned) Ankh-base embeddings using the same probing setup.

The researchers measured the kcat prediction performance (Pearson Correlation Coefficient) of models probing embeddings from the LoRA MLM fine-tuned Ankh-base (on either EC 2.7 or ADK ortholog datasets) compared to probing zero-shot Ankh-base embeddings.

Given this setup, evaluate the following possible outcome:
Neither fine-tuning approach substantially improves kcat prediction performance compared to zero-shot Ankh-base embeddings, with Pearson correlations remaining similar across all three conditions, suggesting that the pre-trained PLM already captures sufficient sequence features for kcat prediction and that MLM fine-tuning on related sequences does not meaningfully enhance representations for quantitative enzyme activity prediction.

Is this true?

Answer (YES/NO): YES